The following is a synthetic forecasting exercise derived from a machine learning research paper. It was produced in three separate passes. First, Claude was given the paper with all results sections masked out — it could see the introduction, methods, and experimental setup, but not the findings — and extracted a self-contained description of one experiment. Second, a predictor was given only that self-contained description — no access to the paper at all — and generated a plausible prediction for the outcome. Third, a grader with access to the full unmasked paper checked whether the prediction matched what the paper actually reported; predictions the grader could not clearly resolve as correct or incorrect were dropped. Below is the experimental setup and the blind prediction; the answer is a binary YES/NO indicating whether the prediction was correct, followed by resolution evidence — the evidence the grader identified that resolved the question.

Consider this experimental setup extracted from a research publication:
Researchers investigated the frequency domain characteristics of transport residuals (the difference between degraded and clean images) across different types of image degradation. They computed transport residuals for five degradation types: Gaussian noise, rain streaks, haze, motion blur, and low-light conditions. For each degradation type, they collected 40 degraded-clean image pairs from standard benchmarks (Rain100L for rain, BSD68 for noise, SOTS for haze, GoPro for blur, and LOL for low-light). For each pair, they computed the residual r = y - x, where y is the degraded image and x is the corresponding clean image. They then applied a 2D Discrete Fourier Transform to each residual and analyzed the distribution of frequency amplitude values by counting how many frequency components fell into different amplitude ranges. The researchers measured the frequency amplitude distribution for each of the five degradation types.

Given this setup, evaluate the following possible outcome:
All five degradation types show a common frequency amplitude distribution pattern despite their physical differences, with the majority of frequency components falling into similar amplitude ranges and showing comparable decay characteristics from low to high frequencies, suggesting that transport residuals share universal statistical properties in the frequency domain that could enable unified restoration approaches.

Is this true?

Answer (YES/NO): NO